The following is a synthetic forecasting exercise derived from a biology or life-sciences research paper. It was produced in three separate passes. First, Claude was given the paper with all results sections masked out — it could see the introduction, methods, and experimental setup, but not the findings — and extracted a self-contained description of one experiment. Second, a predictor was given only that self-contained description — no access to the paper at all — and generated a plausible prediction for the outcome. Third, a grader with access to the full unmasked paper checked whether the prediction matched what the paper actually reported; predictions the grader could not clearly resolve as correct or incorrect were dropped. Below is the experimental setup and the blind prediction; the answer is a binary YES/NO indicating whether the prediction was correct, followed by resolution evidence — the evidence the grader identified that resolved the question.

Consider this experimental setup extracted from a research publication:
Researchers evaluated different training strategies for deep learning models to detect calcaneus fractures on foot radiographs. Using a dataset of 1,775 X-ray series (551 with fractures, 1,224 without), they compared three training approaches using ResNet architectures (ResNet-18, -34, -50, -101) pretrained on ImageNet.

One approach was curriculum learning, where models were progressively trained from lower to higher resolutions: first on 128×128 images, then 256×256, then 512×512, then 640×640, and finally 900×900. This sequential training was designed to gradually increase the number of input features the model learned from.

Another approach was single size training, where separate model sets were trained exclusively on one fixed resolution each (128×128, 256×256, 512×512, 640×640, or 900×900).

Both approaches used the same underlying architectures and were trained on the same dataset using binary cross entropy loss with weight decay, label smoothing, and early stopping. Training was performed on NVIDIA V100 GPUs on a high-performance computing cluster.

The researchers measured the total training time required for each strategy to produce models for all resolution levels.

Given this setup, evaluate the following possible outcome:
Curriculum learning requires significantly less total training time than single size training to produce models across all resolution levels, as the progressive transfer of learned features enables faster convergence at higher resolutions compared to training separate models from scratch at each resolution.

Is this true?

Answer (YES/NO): NO